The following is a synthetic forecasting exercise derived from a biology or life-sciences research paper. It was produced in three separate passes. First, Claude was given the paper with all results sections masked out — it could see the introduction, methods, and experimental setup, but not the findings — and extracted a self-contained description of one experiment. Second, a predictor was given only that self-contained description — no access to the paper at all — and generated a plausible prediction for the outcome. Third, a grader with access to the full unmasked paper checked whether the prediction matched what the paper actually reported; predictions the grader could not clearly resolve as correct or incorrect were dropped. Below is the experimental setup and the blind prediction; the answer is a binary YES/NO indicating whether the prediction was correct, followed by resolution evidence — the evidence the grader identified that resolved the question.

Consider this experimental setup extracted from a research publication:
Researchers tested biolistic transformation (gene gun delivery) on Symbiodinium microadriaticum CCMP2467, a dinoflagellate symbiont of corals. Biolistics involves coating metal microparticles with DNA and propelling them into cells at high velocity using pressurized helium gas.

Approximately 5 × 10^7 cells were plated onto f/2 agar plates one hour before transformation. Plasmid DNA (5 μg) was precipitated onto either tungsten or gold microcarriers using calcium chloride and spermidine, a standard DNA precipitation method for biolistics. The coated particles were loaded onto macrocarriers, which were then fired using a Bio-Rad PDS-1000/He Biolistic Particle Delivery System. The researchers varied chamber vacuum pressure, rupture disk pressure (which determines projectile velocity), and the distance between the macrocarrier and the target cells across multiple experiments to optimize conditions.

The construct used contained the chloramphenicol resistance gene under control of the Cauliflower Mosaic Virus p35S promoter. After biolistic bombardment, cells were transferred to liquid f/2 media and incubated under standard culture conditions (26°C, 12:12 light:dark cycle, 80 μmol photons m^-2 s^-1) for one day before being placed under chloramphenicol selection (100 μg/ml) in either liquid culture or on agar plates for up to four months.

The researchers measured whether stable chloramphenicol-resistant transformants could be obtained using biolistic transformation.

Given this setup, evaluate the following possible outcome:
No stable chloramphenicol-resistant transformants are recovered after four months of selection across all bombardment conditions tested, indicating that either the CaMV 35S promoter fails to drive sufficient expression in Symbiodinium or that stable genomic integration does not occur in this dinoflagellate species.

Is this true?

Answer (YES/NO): YES